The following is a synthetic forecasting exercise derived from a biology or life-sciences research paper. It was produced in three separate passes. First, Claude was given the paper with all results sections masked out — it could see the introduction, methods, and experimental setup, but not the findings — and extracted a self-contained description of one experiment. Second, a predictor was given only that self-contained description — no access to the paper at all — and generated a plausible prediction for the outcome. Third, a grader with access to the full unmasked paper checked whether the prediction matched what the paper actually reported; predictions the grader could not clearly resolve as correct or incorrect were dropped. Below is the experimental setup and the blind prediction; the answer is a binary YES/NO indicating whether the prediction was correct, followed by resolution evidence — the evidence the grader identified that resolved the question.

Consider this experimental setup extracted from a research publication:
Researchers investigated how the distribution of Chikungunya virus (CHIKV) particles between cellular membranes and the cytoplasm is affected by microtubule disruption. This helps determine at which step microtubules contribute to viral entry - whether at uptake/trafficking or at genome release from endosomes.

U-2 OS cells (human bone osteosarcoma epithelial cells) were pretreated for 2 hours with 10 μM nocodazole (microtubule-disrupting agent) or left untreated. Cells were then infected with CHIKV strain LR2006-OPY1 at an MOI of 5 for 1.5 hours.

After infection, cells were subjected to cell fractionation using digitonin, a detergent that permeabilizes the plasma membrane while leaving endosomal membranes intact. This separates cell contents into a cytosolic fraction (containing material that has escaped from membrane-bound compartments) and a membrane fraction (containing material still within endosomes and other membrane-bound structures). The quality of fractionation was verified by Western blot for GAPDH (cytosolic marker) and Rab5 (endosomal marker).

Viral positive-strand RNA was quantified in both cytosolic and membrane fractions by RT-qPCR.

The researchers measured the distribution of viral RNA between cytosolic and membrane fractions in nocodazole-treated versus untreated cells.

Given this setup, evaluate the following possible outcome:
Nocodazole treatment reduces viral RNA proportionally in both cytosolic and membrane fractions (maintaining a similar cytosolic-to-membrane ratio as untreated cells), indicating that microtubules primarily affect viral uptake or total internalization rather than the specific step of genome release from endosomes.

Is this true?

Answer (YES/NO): NO